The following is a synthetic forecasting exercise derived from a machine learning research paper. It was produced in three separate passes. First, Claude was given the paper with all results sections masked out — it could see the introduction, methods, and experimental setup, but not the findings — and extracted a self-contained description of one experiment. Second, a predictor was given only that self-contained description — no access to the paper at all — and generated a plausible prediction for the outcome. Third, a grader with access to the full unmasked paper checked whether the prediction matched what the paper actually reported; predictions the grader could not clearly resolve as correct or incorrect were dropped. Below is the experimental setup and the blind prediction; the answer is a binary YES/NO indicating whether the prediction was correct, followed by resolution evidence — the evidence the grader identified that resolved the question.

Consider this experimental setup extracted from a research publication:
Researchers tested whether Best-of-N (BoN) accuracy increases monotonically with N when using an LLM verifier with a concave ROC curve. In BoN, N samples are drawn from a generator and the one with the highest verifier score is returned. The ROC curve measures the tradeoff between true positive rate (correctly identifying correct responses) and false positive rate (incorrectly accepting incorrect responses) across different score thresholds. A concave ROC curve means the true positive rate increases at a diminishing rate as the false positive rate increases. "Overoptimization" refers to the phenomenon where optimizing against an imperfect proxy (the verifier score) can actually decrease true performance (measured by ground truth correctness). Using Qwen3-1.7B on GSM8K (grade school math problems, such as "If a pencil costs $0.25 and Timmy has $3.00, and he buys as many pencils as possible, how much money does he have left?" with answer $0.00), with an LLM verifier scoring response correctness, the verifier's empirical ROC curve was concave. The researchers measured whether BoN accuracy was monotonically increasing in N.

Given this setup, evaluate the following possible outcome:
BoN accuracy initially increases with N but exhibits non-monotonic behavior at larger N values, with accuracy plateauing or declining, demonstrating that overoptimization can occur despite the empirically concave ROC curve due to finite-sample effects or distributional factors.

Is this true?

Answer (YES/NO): NO